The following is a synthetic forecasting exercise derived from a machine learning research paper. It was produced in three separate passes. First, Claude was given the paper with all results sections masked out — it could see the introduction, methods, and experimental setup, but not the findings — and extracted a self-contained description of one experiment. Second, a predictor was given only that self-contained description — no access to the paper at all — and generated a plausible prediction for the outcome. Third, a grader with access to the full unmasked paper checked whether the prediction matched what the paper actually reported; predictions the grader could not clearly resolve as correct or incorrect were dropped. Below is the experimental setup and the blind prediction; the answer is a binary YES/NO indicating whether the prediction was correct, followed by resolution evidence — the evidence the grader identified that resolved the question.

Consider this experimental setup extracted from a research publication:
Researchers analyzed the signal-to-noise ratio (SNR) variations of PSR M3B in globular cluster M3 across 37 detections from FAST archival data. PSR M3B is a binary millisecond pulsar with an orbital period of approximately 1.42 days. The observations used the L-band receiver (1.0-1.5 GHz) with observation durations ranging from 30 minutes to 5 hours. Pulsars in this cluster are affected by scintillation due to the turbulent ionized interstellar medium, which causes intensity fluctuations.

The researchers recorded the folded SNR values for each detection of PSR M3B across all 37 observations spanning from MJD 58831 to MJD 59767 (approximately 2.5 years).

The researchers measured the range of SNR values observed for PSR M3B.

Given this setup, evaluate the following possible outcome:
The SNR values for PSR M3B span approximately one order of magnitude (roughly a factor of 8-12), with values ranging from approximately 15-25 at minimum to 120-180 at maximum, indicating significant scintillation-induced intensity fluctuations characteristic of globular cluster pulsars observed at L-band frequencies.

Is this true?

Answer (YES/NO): NO